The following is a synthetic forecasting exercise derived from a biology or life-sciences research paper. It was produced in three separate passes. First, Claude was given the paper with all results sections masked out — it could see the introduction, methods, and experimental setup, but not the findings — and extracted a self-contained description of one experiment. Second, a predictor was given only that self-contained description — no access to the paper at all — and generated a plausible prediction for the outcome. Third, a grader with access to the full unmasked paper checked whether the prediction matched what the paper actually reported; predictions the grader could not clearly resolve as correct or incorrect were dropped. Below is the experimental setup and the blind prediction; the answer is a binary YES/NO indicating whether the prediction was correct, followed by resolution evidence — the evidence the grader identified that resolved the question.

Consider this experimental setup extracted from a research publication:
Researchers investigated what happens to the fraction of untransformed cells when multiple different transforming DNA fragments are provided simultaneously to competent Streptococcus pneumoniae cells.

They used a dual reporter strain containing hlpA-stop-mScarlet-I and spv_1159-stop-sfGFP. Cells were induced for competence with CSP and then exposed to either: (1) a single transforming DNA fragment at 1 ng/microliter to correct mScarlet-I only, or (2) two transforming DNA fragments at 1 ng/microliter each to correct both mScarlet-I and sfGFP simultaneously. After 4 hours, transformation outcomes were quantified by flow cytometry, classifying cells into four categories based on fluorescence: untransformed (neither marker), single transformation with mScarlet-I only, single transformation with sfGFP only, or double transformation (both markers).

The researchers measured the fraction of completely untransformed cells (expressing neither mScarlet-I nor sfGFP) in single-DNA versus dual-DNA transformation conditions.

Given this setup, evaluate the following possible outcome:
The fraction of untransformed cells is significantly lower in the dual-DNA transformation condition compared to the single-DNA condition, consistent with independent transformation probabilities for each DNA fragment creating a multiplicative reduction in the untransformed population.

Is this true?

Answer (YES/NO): NO